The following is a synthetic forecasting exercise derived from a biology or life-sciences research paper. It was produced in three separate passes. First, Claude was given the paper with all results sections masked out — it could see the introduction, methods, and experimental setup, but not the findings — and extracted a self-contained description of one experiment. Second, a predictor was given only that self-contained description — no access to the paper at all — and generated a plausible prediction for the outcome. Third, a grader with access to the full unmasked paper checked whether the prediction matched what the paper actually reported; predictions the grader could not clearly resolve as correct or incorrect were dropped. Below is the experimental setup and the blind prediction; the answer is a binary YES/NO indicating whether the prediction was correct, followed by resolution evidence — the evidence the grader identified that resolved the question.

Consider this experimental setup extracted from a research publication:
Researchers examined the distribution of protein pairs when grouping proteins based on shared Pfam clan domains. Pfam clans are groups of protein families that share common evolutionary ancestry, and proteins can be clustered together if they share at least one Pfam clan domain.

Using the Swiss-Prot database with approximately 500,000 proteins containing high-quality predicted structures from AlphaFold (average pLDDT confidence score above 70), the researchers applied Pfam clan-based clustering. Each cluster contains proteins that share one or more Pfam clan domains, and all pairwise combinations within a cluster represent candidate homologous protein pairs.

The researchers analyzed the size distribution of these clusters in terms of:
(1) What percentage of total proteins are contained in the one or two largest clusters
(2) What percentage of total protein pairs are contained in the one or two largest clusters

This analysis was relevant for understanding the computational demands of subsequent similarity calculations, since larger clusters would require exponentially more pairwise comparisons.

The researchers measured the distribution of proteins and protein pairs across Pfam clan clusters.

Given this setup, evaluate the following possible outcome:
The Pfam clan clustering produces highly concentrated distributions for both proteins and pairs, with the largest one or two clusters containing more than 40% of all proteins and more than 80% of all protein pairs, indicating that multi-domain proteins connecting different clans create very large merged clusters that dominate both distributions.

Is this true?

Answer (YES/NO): NO